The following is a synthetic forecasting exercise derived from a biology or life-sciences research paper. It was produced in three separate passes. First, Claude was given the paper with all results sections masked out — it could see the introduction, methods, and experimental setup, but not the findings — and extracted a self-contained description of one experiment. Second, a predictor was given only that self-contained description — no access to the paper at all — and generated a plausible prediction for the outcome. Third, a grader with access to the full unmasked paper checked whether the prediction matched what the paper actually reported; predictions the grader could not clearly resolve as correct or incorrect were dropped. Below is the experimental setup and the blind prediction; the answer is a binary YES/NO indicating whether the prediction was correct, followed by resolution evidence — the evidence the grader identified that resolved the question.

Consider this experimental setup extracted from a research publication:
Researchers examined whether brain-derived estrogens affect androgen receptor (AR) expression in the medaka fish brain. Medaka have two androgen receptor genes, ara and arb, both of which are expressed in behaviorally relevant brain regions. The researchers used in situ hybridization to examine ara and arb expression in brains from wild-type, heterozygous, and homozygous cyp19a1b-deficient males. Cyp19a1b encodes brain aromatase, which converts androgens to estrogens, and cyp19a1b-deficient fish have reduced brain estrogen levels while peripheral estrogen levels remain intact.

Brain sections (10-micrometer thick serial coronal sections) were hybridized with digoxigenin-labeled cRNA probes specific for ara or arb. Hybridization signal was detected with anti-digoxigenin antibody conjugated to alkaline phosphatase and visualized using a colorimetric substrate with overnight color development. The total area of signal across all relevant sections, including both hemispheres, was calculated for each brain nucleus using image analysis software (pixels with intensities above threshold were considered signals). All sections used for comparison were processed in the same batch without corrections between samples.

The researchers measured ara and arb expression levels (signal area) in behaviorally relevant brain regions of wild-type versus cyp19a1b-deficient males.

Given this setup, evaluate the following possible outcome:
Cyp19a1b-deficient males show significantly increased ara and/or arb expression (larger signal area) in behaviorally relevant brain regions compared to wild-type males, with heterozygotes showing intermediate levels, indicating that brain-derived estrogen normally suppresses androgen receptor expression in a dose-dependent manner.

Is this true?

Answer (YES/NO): NO